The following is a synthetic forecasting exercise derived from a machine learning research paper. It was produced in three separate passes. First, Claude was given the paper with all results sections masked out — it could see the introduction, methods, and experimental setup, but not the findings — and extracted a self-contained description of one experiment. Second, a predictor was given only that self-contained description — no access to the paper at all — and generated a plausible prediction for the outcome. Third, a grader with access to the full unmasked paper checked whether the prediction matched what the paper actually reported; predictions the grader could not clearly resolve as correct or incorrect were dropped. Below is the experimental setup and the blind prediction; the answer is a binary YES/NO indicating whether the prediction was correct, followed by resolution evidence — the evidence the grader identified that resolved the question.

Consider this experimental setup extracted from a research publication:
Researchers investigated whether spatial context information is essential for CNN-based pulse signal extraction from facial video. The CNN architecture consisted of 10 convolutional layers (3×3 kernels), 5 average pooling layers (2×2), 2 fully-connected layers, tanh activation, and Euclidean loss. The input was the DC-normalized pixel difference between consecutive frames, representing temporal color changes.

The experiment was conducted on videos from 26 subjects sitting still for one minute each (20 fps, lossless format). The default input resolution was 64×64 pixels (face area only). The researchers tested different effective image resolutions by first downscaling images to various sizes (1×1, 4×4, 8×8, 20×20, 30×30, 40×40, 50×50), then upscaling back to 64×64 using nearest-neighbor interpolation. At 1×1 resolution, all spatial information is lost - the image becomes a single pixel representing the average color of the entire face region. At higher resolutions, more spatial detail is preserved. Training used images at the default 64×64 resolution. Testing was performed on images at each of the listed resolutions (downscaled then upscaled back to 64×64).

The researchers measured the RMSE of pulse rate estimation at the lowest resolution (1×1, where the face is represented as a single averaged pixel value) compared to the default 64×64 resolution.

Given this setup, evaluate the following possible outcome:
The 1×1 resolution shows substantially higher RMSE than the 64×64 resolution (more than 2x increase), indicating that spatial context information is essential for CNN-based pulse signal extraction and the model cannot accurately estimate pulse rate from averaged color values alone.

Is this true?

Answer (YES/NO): NO